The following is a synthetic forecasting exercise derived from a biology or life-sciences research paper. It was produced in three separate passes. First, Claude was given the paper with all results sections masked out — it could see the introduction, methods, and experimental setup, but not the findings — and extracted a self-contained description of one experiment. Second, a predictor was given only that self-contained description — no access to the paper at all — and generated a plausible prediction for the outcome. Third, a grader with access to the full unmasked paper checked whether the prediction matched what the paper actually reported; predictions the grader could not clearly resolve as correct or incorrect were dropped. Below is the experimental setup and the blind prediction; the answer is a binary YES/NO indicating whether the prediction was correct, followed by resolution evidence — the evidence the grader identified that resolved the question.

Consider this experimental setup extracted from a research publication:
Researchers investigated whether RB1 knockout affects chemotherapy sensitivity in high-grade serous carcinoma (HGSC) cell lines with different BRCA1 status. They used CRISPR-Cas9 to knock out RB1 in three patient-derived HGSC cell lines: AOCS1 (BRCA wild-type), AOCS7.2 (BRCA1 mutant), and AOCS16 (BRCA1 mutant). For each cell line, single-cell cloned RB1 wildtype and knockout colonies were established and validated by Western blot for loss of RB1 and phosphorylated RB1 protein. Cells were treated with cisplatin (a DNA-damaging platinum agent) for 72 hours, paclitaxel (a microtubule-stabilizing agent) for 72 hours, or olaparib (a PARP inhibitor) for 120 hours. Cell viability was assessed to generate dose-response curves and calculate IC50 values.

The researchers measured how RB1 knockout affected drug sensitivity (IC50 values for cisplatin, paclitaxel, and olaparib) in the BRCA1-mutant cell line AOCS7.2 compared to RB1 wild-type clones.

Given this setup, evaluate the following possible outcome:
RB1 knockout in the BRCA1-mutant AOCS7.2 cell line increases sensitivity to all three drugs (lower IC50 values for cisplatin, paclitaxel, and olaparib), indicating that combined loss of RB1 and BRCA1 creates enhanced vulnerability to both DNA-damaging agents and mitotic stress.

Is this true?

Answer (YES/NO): YES